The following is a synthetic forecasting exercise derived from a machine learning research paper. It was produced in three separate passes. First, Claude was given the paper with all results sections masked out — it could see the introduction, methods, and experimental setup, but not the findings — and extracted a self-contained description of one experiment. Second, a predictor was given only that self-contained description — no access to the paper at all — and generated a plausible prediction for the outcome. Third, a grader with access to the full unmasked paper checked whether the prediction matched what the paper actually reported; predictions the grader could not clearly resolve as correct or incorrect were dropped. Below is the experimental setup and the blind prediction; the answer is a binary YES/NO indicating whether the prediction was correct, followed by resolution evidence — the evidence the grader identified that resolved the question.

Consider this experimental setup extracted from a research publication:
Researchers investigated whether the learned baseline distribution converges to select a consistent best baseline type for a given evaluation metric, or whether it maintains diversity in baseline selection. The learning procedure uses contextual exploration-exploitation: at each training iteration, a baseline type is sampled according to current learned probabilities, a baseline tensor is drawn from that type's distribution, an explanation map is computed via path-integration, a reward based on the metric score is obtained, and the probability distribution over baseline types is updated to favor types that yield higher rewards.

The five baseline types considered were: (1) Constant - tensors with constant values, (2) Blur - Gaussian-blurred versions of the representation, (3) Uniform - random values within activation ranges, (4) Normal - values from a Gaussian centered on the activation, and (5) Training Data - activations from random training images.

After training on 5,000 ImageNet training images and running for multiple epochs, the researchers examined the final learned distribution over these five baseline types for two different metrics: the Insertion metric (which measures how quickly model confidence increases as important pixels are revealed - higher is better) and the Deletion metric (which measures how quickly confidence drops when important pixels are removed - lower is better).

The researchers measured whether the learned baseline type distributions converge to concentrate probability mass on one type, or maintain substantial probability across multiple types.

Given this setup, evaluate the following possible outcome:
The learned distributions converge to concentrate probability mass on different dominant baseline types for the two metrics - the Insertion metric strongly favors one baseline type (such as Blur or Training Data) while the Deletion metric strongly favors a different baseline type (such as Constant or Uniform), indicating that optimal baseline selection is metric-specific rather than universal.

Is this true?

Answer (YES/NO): NO